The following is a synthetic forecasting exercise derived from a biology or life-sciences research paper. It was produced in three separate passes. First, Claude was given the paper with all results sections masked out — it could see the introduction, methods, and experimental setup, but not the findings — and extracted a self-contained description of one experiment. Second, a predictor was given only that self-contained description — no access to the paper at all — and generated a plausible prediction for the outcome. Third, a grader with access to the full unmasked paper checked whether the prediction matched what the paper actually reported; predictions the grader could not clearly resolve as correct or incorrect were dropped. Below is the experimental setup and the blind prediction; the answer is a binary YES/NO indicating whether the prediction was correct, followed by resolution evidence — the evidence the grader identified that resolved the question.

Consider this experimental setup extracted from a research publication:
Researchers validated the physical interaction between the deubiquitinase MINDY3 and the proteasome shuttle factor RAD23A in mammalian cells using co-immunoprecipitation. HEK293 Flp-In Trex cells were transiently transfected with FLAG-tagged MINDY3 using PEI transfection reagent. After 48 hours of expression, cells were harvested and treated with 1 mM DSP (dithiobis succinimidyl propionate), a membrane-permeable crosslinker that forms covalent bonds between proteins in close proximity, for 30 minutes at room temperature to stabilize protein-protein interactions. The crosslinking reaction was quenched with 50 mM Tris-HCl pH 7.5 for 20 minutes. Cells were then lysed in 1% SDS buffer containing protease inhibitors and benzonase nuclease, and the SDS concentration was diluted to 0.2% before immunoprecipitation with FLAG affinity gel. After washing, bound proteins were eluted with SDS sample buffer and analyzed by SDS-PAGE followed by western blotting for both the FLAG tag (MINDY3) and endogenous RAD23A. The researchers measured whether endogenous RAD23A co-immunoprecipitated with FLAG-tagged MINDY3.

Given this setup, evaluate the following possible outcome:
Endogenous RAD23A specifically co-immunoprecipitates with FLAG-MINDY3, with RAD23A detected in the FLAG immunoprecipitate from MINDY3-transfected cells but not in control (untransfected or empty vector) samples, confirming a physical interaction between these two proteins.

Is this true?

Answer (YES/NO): YES